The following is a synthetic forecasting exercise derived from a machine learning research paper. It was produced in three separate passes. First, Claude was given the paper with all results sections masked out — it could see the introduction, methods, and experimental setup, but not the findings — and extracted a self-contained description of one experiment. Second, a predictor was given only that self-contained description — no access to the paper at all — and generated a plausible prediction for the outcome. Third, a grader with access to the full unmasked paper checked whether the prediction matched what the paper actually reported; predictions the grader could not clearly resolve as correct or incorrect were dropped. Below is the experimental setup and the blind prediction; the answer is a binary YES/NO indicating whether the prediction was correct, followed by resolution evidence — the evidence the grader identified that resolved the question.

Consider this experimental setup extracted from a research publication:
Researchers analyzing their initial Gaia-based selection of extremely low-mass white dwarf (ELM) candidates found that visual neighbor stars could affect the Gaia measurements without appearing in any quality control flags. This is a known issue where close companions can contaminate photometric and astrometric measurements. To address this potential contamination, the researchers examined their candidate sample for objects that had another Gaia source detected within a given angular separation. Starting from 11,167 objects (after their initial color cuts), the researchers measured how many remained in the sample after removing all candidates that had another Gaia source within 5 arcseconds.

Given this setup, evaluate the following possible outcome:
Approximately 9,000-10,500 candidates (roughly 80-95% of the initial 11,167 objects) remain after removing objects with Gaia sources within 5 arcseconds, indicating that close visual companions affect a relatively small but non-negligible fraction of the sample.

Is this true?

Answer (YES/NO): NO